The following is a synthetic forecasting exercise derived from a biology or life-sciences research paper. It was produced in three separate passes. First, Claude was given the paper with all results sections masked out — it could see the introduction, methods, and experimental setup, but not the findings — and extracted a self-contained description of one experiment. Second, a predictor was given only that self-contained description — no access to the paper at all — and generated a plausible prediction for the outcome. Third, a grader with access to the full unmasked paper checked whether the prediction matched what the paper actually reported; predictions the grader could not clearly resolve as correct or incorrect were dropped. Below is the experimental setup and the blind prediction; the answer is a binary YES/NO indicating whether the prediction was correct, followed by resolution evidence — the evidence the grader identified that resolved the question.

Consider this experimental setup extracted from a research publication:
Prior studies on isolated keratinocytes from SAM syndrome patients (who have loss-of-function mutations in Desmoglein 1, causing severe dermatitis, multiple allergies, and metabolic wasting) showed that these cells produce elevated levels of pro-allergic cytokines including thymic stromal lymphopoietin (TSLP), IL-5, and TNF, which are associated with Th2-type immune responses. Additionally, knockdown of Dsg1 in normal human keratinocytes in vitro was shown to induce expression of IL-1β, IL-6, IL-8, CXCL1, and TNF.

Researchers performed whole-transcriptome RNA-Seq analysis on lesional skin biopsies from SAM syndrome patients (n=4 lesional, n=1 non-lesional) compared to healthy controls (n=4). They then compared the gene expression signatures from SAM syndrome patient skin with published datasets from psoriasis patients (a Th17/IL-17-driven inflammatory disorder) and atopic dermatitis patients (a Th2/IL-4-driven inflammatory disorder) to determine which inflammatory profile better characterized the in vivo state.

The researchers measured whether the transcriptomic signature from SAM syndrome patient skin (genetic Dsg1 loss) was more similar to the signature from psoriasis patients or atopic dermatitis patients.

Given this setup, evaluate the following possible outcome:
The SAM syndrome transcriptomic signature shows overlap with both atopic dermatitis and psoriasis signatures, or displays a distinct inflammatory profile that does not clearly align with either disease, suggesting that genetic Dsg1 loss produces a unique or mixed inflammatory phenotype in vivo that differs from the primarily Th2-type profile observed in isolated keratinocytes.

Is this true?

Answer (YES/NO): NO